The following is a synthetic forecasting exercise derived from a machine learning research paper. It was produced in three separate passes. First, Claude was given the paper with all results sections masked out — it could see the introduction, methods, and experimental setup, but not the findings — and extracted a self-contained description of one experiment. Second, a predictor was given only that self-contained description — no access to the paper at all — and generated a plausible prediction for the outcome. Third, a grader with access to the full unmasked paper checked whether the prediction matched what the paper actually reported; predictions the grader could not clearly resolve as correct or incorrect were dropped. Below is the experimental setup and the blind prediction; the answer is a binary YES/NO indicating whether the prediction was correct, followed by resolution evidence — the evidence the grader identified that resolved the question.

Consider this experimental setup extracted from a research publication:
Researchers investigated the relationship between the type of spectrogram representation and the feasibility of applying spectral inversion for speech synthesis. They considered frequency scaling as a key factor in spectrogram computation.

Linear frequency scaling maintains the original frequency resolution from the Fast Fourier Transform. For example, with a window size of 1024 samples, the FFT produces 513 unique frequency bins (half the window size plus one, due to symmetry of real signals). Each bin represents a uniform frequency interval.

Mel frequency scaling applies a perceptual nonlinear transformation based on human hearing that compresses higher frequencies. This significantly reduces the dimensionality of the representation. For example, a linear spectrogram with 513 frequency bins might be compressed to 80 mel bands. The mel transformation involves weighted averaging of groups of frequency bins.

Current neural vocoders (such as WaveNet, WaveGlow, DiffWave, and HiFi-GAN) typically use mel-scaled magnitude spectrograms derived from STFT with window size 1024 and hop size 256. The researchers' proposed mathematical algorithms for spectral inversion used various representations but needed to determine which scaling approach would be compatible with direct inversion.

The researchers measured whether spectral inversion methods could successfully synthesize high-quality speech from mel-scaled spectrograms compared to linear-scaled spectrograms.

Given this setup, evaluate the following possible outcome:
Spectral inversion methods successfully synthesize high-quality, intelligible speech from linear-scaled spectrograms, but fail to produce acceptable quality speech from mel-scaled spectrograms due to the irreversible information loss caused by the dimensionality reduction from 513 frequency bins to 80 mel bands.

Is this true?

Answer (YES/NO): YES